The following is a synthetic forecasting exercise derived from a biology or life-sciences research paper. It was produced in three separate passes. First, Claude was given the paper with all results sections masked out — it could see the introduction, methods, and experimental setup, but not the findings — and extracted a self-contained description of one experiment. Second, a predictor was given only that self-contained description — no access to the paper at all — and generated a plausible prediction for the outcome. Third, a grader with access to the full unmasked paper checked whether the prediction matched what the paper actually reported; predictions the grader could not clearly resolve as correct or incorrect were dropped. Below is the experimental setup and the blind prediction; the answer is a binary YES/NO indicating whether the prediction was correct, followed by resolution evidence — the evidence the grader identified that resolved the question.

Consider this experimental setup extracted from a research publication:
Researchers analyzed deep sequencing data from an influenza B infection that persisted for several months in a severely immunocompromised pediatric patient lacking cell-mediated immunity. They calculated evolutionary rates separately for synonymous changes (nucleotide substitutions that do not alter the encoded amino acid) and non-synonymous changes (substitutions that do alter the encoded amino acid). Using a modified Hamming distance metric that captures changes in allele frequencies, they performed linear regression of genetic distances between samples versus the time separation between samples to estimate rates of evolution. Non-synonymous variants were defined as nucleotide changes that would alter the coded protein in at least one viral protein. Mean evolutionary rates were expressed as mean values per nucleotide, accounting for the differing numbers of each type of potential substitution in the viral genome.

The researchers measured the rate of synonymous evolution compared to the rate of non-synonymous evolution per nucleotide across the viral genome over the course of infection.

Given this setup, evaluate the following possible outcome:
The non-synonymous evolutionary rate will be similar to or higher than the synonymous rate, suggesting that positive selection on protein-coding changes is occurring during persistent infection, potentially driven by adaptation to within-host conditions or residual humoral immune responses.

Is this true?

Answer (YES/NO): NO